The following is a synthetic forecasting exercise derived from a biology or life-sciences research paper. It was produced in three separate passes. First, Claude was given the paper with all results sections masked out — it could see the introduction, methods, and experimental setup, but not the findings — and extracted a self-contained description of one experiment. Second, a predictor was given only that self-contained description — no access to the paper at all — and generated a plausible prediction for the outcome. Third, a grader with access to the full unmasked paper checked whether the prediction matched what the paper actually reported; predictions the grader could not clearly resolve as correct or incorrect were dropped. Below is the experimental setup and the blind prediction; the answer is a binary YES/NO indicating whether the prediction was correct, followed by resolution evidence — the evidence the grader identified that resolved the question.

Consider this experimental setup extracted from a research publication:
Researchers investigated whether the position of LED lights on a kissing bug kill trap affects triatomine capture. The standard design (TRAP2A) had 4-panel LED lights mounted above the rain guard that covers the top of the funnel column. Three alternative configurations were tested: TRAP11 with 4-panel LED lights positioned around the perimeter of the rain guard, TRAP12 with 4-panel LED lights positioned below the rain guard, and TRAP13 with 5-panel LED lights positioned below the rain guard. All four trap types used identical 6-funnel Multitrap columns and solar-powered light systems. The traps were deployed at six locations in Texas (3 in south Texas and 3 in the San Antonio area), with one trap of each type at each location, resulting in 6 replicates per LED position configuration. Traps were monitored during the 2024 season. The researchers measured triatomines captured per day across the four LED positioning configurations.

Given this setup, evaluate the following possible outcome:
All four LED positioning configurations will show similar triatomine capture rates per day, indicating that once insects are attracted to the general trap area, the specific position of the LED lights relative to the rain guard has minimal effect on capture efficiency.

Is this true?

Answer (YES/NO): NO